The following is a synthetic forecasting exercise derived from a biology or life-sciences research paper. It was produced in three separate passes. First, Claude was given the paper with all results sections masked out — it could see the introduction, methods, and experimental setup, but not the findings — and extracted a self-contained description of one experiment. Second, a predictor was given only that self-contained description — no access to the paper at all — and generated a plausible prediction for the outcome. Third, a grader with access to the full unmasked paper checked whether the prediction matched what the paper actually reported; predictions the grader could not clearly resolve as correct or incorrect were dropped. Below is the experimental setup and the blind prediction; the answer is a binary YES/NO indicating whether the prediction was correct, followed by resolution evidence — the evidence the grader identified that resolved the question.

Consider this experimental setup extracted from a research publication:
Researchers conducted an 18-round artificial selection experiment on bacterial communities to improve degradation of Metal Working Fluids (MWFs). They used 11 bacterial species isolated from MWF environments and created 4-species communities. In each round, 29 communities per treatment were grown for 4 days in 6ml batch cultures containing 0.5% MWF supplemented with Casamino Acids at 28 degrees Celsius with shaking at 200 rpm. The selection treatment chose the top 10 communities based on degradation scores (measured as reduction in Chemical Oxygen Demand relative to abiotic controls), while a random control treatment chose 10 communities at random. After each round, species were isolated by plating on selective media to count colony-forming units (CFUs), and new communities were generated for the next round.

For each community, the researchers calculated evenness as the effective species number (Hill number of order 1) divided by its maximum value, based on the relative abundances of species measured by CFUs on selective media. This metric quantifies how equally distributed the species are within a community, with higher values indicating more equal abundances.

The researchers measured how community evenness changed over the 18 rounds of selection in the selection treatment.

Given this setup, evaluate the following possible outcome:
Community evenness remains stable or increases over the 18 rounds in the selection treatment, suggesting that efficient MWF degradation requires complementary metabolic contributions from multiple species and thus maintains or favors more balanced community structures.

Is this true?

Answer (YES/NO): NO